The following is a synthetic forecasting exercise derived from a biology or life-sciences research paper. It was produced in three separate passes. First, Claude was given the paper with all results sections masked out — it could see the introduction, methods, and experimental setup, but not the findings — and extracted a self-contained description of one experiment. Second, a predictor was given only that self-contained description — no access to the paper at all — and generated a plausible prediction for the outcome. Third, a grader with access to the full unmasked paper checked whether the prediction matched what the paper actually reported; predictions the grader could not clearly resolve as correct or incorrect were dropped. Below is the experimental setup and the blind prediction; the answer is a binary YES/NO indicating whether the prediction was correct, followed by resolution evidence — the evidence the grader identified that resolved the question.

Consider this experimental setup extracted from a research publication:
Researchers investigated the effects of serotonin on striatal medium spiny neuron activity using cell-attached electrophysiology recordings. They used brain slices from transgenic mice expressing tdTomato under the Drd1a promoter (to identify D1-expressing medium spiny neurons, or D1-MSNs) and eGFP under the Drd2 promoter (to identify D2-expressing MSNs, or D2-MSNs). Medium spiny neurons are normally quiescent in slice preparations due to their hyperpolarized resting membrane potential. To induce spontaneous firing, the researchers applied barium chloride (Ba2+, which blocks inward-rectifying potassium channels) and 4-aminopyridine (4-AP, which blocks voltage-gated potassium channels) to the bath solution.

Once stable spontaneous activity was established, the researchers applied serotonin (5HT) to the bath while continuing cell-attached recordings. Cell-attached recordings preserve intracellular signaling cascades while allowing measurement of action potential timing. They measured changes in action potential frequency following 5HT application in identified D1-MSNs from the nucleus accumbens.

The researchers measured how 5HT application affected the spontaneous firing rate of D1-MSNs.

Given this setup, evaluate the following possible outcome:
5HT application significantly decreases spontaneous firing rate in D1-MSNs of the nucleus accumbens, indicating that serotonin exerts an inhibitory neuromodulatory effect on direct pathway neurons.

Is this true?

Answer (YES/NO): NO